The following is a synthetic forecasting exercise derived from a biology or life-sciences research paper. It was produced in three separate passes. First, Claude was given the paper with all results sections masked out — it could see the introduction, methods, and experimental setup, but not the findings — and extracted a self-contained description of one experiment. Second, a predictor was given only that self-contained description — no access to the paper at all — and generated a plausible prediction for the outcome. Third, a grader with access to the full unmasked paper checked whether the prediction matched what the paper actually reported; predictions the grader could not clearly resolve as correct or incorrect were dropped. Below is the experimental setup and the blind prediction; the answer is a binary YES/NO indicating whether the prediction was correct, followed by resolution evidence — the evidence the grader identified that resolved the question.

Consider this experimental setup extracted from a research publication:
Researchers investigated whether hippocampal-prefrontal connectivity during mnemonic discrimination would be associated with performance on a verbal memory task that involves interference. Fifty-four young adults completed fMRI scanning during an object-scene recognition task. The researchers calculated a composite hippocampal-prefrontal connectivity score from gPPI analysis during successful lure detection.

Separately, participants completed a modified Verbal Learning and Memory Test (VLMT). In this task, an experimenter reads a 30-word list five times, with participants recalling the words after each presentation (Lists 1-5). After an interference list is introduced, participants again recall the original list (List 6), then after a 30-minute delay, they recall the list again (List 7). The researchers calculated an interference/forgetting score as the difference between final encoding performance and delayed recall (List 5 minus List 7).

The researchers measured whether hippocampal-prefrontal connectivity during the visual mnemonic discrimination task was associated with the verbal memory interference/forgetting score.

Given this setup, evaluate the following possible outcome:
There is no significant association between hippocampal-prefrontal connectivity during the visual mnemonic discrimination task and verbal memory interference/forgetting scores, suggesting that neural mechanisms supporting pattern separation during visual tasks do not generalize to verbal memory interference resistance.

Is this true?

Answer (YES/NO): YES